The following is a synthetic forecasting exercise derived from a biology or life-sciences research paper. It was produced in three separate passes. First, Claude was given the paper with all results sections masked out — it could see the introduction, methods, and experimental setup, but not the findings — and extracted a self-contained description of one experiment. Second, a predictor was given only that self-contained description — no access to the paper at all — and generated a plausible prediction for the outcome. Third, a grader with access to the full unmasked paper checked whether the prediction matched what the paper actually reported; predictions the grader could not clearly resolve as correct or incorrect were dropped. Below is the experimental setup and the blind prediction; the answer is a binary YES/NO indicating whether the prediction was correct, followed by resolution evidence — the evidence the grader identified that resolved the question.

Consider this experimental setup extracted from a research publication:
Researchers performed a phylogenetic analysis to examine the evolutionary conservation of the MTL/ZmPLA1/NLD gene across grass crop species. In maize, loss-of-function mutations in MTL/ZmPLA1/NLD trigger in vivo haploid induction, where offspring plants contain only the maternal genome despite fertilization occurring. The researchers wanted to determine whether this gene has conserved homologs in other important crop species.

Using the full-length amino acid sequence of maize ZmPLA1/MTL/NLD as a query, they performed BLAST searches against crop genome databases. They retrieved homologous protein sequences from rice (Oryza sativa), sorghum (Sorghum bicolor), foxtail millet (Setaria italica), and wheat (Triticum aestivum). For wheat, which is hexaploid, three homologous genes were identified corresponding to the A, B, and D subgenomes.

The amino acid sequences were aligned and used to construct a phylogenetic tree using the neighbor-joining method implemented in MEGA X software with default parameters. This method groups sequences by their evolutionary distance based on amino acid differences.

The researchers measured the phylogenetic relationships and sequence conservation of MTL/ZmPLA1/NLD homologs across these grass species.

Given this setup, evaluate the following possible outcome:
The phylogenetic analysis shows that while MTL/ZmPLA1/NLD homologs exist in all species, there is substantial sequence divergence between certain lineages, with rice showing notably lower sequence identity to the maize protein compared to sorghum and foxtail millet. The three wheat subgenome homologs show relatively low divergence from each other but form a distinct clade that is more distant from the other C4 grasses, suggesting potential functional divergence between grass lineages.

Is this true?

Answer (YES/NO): NO